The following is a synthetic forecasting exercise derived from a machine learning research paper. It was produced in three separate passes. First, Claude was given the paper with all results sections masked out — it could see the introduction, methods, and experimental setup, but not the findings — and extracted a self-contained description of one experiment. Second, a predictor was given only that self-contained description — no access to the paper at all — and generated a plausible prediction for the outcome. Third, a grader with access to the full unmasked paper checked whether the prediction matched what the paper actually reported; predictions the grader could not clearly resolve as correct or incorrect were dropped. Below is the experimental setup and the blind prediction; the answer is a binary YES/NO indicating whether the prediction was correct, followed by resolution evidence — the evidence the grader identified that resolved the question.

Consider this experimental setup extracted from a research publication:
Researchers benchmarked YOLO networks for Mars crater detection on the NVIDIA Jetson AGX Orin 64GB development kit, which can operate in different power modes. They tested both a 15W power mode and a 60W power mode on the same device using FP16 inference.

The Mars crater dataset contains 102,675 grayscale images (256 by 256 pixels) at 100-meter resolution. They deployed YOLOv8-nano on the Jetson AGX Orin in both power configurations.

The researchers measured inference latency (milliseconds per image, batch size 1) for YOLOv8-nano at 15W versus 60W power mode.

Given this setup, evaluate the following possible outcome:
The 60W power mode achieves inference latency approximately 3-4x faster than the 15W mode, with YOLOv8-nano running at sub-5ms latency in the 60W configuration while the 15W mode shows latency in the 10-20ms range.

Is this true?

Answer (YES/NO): NO